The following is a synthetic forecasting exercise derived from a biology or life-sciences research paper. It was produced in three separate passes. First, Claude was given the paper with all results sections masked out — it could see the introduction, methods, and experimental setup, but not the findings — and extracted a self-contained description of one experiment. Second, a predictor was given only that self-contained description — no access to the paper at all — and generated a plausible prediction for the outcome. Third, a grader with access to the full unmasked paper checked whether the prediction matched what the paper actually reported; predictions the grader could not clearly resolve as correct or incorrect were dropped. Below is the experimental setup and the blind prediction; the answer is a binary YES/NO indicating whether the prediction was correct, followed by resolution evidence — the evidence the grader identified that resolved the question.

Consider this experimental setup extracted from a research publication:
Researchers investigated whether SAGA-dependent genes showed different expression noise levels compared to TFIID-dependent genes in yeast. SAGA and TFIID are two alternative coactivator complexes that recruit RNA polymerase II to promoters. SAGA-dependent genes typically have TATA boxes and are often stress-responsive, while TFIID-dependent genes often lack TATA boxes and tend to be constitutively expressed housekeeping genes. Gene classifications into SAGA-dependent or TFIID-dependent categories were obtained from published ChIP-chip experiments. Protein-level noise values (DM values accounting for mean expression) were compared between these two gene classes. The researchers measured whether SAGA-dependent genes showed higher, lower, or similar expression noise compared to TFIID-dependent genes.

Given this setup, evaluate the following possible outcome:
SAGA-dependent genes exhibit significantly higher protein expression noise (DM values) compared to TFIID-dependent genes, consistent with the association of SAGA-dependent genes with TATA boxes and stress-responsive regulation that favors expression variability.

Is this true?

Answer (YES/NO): YES